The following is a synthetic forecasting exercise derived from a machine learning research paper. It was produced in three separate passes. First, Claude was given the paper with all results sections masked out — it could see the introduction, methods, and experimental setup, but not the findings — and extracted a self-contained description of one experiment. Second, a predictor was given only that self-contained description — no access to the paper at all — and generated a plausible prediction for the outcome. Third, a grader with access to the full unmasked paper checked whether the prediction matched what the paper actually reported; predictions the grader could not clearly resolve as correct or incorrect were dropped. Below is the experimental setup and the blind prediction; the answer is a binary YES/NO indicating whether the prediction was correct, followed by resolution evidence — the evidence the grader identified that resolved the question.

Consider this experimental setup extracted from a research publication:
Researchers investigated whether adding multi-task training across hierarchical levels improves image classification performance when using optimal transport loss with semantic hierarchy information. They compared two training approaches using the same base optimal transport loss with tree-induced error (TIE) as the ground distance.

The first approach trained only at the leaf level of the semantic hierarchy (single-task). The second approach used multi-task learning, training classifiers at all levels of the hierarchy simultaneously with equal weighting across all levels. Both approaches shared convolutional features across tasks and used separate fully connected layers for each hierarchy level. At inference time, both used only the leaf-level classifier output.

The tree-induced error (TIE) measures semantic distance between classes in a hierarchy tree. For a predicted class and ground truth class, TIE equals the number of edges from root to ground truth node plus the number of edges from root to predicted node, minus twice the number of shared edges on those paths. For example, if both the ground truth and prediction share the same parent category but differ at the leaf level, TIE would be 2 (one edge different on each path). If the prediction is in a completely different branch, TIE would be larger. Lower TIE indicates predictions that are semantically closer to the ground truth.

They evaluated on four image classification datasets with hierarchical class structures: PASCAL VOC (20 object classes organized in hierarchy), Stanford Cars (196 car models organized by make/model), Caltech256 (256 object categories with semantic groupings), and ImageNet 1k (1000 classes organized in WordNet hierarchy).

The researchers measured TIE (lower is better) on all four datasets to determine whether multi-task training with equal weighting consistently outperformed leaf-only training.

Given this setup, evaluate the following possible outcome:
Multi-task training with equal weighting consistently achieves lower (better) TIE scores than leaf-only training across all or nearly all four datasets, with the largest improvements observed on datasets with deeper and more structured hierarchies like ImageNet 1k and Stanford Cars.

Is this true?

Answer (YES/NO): NO